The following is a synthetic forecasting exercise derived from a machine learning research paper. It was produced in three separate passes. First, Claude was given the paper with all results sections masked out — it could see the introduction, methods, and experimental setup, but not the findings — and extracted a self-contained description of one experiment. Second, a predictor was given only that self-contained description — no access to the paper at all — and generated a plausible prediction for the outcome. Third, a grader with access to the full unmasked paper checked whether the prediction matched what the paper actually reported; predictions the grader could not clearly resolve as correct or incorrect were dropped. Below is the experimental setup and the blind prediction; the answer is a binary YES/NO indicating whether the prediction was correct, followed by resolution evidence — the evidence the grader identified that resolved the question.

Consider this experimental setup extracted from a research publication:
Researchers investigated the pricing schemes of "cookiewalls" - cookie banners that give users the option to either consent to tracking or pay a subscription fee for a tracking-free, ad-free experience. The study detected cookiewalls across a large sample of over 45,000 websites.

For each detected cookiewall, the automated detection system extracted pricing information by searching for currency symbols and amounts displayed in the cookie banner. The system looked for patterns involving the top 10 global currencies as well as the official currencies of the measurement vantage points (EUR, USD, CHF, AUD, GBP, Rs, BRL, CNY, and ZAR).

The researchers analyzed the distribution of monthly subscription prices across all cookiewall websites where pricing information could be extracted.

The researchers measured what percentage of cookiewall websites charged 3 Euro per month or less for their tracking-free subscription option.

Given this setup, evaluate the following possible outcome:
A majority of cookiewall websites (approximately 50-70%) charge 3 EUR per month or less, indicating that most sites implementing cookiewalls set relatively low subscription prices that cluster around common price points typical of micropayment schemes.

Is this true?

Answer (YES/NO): NO